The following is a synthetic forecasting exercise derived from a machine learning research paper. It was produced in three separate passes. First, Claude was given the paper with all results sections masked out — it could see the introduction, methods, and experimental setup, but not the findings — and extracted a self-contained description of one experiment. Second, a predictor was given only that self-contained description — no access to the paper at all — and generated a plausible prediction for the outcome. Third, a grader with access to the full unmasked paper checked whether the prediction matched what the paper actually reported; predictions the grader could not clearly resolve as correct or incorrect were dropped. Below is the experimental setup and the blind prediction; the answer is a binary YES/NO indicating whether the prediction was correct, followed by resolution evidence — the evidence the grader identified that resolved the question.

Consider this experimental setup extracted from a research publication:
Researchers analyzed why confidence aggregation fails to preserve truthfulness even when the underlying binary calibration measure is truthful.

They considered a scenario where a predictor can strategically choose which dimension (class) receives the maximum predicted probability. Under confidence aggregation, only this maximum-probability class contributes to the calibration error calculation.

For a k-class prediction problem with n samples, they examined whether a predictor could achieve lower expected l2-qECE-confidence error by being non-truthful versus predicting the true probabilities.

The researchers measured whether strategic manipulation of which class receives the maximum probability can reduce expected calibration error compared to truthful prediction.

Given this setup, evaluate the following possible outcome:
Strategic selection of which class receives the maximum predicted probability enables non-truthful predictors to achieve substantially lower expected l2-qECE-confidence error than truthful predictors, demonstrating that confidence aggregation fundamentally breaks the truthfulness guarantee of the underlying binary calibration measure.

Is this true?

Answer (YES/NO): YES